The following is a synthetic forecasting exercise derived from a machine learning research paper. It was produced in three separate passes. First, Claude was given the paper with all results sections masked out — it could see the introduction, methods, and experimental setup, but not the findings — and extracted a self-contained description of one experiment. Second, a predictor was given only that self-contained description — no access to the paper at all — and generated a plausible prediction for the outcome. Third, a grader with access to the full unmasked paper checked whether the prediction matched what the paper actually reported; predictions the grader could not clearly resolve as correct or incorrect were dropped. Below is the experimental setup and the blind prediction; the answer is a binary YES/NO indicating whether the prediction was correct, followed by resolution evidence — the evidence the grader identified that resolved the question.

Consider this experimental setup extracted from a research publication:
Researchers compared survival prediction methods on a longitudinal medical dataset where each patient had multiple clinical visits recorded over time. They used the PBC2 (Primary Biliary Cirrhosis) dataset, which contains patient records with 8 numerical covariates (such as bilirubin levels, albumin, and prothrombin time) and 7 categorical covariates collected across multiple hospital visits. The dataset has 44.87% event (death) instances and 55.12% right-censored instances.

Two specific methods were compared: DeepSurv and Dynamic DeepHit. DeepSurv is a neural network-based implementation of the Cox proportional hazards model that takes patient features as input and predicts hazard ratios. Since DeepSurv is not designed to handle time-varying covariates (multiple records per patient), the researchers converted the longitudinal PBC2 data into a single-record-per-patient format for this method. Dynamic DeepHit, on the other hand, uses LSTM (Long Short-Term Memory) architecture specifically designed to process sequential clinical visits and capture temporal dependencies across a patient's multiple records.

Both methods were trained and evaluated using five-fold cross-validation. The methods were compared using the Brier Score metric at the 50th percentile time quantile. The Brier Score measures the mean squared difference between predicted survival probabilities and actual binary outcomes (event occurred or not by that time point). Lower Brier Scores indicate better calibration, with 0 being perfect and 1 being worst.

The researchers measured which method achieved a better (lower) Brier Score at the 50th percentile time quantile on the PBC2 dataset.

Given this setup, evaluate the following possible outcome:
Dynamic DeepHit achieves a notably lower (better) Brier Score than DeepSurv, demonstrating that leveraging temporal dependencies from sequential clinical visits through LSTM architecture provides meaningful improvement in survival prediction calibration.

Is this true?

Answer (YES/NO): YES